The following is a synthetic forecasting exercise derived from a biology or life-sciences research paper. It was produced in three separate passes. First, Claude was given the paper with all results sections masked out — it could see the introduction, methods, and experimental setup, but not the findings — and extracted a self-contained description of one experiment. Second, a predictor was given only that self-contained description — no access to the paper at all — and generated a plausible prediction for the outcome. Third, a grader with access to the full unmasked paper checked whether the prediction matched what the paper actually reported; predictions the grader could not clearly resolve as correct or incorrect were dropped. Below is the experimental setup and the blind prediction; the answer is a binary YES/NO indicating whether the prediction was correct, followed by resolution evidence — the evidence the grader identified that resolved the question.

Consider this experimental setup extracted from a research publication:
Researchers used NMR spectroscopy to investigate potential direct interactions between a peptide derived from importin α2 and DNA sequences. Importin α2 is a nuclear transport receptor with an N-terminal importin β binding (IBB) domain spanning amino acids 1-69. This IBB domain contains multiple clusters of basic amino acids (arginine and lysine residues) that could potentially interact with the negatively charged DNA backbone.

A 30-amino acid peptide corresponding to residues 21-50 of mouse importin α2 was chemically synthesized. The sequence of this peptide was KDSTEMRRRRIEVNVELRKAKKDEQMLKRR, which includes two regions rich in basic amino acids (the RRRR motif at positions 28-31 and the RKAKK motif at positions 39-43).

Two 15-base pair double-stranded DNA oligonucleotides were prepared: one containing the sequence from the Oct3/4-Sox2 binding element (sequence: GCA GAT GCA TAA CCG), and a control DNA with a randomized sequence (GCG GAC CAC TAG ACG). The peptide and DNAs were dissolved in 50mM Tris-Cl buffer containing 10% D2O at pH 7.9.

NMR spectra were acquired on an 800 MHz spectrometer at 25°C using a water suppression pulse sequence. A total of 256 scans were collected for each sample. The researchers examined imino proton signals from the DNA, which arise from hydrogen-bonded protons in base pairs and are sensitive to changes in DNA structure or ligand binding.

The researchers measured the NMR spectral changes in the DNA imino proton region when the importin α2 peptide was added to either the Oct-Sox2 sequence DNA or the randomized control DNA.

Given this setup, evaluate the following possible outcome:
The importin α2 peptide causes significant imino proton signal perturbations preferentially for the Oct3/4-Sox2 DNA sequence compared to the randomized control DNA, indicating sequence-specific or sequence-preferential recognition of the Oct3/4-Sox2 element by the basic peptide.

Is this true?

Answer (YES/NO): YES